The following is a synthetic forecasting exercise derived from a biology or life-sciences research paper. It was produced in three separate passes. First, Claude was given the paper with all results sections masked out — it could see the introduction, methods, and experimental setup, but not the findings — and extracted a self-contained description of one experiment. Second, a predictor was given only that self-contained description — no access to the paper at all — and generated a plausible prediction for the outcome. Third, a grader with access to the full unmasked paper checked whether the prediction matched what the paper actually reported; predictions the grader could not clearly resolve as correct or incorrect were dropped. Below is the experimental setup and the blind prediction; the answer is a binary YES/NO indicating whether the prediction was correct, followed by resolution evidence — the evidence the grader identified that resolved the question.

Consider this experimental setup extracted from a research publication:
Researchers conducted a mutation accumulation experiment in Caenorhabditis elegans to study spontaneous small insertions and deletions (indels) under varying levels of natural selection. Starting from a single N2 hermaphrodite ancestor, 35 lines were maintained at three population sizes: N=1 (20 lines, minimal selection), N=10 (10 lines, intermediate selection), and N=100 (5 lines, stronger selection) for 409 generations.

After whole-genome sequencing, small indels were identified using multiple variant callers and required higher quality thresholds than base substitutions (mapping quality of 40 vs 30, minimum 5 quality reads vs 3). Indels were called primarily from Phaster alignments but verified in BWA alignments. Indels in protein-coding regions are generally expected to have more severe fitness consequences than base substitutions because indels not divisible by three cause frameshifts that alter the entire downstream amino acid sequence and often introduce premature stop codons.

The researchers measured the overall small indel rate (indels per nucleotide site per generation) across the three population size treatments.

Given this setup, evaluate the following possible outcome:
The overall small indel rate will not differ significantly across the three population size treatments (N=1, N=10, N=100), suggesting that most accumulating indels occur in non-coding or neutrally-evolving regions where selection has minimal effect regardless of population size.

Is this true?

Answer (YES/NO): YES